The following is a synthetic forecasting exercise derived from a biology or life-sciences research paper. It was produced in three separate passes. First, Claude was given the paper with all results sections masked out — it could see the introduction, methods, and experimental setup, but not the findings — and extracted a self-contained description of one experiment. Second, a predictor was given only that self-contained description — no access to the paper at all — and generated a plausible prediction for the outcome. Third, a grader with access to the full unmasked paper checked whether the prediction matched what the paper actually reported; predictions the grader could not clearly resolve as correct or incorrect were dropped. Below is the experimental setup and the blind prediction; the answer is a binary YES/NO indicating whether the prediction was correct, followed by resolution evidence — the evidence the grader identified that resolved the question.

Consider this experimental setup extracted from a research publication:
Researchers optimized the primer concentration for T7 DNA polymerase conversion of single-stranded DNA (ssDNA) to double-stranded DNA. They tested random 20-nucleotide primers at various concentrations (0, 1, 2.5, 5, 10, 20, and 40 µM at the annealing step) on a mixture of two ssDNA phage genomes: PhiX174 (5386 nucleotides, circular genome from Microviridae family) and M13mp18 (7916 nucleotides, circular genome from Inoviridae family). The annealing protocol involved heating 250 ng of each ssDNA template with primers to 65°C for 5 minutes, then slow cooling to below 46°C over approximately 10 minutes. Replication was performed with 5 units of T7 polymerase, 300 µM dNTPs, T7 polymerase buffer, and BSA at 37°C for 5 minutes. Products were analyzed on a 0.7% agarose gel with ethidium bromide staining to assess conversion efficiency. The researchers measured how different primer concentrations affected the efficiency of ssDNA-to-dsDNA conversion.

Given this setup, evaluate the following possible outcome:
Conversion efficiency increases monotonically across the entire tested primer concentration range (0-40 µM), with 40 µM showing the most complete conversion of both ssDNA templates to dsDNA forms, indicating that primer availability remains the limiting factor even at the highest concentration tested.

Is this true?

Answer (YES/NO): NO